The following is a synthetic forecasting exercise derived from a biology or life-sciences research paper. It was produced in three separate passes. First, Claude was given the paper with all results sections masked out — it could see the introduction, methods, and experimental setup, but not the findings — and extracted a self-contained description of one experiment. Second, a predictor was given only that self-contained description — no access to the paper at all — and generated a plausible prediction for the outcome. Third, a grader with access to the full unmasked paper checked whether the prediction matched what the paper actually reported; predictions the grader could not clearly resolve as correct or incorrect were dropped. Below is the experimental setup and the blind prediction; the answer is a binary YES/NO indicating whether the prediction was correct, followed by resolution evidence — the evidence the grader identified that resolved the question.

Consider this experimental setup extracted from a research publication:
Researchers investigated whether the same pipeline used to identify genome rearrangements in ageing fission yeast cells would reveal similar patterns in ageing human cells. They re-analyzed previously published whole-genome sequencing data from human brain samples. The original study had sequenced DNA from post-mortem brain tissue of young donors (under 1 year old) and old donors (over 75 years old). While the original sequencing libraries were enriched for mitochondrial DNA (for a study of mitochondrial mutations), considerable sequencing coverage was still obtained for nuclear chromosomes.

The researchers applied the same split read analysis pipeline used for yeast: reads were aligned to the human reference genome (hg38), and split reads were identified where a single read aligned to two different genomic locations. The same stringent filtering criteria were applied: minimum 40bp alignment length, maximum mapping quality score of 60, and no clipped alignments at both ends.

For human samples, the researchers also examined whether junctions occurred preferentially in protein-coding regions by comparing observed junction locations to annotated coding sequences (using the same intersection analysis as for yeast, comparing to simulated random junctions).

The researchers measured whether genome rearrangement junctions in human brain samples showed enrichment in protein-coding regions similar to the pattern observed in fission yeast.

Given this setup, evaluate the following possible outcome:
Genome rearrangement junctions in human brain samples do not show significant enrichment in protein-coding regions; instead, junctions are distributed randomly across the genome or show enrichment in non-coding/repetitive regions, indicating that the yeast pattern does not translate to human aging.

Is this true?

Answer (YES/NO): NO